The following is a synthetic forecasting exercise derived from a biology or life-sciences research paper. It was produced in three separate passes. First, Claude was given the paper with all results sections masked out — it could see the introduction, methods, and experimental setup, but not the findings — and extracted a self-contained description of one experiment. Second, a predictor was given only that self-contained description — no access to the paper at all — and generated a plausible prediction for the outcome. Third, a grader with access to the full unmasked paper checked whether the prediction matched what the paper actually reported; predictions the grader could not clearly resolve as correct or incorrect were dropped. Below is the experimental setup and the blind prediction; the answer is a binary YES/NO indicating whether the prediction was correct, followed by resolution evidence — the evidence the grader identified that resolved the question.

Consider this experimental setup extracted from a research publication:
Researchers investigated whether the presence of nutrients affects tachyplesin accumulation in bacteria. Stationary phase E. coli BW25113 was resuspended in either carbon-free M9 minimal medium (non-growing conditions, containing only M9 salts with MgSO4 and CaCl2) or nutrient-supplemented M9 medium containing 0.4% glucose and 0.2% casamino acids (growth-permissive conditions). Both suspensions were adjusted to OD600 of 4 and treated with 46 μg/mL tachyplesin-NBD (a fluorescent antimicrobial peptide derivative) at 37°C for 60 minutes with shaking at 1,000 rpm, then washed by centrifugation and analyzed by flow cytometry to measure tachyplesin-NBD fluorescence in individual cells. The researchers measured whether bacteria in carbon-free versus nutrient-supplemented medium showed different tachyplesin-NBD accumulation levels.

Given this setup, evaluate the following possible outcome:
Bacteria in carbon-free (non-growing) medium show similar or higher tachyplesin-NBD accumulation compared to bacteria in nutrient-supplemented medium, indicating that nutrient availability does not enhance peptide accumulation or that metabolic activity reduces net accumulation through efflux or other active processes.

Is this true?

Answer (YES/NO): NO